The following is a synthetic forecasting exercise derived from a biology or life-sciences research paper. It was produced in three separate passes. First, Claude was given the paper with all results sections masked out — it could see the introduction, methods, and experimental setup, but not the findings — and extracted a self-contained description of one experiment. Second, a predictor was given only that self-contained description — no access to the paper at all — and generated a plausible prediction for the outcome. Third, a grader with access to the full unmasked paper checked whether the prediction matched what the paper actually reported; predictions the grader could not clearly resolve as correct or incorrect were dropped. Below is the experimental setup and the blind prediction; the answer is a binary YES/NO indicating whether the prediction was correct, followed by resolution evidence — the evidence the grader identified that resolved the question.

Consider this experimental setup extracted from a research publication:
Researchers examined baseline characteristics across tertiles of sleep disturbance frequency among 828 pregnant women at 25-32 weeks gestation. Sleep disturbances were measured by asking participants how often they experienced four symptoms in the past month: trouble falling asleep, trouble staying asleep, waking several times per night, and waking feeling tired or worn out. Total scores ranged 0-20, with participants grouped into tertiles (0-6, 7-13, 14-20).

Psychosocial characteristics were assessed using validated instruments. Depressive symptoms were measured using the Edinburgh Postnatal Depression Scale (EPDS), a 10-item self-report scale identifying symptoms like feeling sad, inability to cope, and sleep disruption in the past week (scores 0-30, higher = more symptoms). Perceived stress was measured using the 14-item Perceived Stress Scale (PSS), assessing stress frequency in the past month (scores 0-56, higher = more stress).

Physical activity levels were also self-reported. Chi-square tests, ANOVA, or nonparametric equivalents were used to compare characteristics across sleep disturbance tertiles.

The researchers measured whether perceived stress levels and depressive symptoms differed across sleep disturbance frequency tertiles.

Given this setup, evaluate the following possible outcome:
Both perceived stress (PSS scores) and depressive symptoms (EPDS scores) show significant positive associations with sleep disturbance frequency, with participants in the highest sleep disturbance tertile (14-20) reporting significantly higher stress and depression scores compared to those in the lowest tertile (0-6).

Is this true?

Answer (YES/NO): YES